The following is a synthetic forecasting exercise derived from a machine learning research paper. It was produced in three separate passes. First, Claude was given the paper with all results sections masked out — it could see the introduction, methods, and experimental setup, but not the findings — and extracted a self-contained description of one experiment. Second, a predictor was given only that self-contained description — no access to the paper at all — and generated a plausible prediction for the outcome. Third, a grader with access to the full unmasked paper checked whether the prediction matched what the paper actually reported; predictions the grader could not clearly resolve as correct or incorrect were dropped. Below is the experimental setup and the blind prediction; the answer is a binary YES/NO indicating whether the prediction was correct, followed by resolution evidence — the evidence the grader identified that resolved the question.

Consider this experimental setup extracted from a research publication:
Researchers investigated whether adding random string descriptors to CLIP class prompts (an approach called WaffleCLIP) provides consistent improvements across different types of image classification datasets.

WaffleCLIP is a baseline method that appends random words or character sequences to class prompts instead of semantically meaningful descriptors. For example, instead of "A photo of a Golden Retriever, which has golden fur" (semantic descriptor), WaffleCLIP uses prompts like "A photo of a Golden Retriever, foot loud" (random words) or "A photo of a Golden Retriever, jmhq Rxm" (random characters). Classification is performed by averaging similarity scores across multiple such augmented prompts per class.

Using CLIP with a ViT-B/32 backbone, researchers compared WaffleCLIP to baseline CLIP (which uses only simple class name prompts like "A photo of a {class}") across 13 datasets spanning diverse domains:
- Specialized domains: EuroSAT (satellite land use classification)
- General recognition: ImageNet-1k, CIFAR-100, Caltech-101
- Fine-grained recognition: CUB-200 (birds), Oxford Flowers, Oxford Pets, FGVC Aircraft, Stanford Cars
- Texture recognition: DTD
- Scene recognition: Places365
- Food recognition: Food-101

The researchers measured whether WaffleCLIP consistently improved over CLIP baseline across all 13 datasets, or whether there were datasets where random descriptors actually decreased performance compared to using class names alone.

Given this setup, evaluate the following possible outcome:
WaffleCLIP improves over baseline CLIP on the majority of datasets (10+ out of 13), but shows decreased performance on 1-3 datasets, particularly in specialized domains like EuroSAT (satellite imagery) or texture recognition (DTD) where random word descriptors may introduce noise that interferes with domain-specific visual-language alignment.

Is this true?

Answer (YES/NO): NO